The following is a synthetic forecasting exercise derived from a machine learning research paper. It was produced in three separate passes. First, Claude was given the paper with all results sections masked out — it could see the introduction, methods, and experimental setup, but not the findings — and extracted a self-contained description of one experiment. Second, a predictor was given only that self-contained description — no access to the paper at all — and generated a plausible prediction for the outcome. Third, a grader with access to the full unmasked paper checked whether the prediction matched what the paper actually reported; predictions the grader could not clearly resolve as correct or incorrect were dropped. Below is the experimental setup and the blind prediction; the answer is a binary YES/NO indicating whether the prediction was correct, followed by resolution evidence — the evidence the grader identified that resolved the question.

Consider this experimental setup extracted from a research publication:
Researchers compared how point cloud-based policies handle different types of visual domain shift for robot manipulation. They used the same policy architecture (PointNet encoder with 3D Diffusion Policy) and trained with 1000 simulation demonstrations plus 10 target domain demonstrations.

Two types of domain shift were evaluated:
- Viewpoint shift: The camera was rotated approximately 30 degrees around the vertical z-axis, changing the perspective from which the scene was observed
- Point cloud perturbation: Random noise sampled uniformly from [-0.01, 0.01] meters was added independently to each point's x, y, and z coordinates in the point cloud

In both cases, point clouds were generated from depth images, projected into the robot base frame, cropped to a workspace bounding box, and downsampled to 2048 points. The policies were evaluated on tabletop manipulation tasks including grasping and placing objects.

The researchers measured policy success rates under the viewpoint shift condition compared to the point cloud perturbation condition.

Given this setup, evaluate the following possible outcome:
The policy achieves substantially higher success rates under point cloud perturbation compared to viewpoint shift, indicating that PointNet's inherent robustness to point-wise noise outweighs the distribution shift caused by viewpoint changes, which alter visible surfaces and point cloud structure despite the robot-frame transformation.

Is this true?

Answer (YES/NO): NO